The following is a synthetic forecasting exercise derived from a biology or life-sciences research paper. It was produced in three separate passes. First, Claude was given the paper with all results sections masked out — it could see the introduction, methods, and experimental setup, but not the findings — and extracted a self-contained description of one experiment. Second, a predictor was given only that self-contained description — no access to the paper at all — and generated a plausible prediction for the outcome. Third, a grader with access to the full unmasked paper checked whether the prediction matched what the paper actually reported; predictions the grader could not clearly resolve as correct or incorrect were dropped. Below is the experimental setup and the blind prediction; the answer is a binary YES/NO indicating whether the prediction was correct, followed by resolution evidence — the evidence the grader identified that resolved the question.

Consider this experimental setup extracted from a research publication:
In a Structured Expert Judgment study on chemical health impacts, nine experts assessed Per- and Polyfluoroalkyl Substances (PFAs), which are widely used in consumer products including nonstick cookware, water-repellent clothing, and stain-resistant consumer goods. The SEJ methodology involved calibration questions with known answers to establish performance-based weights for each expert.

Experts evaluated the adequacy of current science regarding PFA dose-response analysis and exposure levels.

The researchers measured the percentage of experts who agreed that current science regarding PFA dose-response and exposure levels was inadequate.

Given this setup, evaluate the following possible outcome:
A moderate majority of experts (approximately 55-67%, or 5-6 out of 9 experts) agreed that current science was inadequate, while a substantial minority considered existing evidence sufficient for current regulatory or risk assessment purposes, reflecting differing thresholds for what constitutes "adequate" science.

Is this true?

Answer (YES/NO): NO